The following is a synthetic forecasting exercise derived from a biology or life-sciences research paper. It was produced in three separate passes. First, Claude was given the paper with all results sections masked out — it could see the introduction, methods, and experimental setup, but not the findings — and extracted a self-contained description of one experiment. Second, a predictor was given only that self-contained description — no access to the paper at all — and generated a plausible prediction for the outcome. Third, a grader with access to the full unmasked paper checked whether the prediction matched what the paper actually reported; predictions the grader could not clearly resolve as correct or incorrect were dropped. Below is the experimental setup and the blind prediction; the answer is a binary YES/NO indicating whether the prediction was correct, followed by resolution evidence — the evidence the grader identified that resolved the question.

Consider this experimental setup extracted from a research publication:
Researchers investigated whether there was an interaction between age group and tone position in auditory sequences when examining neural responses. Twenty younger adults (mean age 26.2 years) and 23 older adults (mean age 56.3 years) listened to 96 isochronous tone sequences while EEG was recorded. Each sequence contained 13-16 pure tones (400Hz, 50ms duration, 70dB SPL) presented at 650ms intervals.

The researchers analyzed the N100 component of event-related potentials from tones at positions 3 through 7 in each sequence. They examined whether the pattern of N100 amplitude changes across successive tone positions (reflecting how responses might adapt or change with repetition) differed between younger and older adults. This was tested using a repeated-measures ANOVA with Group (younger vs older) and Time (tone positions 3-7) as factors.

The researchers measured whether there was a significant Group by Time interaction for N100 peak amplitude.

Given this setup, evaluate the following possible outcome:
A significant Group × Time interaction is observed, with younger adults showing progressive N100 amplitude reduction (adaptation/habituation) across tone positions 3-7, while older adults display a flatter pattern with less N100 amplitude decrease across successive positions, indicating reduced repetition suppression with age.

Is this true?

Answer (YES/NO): NO